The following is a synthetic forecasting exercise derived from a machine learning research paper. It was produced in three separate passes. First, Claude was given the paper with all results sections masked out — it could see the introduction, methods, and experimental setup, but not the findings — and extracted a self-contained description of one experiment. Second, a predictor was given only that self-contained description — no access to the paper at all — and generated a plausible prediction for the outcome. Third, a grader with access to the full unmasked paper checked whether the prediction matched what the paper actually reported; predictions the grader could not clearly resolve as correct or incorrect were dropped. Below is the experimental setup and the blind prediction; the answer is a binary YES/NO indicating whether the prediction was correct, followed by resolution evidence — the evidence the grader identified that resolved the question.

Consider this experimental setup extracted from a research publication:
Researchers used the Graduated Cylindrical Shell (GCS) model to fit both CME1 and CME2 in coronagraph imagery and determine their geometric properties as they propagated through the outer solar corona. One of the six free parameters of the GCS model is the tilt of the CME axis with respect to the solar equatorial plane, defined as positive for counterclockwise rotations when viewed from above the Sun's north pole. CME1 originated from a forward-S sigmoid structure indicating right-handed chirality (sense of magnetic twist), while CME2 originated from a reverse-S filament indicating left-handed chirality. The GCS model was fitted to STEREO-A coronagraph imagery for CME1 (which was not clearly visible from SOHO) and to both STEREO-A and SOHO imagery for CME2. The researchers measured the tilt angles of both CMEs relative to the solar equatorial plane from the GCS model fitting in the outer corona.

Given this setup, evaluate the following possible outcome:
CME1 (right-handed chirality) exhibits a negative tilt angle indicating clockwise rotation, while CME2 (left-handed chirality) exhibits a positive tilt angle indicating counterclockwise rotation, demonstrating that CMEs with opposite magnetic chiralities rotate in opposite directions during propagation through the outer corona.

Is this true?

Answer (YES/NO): NO